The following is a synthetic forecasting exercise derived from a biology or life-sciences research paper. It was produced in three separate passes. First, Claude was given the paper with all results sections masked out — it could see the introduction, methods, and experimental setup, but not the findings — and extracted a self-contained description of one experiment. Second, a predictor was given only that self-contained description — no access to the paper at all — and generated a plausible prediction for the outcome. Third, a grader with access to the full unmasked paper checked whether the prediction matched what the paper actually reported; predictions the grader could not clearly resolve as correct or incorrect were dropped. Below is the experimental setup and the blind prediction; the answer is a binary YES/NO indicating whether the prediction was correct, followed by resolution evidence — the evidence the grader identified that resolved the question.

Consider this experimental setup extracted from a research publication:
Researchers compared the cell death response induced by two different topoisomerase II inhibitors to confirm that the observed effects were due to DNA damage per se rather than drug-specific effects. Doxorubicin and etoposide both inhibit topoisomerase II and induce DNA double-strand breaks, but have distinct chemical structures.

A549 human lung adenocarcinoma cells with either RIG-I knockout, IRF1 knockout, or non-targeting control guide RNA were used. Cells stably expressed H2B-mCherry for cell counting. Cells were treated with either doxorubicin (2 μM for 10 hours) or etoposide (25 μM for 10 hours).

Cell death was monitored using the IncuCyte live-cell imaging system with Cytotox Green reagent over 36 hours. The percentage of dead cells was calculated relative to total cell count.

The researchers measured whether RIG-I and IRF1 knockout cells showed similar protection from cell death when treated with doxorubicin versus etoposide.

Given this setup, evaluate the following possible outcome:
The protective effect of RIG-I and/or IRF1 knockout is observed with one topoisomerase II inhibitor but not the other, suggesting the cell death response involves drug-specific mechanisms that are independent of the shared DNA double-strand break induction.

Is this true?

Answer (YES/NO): NO